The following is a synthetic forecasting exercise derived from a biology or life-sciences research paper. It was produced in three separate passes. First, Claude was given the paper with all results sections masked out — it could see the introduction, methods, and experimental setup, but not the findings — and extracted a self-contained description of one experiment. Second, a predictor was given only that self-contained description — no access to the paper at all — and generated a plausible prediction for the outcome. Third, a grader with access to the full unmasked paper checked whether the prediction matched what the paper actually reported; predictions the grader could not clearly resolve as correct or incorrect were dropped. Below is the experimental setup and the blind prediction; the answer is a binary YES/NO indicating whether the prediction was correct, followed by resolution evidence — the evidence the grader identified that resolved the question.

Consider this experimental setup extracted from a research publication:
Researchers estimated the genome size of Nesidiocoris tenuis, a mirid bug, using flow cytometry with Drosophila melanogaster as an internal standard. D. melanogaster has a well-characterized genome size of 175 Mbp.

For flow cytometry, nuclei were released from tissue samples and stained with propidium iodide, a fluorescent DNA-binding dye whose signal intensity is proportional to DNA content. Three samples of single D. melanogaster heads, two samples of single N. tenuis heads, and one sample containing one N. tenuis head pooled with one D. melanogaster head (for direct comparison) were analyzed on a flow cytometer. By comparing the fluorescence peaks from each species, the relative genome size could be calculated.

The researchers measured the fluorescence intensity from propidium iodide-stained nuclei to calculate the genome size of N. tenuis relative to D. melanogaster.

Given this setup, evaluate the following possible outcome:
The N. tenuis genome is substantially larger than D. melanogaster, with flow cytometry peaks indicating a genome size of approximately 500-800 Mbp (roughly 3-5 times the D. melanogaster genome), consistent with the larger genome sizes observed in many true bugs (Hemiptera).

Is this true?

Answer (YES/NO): NO